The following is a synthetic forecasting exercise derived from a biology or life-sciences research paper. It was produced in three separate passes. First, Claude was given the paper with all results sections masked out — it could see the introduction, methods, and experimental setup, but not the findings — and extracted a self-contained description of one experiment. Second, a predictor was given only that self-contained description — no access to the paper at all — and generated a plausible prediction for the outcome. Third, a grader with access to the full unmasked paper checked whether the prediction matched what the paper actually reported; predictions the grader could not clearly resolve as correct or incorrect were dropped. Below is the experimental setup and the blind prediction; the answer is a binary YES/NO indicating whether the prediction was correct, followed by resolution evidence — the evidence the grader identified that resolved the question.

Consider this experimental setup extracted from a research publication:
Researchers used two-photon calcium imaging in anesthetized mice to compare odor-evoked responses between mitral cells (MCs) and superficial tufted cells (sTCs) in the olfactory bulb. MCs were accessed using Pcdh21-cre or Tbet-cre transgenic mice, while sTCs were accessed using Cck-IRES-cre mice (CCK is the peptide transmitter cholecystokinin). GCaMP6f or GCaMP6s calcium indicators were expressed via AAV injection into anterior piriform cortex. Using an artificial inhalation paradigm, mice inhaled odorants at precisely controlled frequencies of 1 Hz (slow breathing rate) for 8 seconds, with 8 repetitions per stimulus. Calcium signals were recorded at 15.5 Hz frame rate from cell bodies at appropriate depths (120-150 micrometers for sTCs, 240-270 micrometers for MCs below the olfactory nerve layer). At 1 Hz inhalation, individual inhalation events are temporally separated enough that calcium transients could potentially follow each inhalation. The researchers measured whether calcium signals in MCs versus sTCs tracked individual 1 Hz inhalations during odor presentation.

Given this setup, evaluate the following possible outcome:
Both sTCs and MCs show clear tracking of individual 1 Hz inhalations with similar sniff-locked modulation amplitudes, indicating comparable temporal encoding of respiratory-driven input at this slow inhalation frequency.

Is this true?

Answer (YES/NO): NO